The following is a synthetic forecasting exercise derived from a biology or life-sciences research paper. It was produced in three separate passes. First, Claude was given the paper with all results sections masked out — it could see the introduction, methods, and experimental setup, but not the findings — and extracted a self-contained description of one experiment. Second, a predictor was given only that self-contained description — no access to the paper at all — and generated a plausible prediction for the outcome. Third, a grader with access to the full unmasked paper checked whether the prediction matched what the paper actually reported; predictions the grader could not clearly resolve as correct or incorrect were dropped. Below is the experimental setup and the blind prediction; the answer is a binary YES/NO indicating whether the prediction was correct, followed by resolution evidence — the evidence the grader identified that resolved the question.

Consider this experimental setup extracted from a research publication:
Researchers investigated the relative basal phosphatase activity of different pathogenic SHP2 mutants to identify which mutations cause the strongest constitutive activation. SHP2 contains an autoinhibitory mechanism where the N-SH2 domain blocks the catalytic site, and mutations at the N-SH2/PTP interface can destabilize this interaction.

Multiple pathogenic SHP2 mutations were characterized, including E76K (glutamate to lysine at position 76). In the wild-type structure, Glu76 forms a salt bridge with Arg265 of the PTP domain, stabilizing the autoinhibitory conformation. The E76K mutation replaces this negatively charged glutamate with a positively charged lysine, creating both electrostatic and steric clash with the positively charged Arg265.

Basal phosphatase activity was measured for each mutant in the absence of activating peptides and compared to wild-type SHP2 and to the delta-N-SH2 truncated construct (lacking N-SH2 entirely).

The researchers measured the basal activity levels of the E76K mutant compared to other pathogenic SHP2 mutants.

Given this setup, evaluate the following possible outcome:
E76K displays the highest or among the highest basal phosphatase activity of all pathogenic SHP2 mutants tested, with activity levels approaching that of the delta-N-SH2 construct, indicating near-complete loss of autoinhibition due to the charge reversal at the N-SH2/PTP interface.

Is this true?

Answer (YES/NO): YES